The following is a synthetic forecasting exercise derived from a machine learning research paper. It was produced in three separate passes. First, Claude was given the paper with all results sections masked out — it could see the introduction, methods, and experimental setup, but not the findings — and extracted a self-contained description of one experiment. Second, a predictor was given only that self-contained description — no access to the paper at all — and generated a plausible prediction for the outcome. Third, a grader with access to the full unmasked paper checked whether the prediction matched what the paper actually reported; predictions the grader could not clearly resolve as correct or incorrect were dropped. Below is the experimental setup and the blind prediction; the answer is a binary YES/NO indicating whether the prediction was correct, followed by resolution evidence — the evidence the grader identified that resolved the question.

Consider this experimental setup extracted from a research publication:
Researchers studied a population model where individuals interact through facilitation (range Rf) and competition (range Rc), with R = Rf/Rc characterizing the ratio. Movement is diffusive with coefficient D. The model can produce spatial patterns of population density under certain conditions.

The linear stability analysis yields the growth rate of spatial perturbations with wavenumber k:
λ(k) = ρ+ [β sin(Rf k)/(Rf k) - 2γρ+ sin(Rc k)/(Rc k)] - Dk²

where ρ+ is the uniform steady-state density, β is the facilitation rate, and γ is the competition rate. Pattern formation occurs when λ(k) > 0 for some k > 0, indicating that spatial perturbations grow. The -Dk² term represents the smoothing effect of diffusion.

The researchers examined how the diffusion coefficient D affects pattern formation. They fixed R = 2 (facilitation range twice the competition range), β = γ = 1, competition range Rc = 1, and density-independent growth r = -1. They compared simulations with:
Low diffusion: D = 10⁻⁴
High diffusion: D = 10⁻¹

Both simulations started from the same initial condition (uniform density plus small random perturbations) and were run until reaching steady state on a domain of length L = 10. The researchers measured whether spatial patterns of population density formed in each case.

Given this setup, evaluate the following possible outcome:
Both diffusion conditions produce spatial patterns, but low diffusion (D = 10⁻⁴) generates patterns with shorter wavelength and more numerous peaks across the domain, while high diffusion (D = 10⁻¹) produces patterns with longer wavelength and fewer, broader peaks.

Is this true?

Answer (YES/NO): NO